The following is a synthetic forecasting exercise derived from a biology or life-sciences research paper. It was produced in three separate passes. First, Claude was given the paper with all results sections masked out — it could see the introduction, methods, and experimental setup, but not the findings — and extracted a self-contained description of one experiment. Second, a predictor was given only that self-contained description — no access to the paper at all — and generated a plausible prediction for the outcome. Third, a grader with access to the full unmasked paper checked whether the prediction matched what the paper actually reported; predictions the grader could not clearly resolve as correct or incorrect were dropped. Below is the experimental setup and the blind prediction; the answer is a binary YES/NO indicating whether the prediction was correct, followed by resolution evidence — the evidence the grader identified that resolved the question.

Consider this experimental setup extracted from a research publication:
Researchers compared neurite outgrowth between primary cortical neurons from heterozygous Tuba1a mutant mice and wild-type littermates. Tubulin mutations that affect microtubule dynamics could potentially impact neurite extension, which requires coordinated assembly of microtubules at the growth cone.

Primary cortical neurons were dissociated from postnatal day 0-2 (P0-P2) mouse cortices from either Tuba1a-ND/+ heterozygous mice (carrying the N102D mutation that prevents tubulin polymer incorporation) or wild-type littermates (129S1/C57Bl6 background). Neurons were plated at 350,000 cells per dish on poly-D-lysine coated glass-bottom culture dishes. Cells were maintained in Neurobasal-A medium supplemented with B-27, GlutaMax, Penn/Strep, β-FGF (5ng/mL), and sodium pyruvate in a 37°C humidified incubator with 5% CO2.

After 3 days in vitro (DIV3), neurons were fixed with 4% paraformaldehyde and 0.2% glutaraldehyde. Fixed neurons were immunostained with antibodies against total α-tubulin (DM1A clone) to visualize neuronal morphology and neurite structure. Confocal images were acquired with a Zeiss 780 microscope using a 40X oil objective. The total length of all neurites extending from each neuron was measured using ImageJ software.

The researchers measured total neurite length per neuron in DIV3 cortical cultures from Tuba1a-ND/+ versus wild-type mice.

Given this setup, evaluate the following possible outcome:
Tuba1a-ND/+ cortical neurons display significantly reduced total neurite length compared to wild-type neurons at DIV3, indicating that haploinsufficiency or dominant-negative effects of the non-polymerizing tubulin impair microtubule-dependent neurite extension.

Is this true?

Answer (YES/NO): YES